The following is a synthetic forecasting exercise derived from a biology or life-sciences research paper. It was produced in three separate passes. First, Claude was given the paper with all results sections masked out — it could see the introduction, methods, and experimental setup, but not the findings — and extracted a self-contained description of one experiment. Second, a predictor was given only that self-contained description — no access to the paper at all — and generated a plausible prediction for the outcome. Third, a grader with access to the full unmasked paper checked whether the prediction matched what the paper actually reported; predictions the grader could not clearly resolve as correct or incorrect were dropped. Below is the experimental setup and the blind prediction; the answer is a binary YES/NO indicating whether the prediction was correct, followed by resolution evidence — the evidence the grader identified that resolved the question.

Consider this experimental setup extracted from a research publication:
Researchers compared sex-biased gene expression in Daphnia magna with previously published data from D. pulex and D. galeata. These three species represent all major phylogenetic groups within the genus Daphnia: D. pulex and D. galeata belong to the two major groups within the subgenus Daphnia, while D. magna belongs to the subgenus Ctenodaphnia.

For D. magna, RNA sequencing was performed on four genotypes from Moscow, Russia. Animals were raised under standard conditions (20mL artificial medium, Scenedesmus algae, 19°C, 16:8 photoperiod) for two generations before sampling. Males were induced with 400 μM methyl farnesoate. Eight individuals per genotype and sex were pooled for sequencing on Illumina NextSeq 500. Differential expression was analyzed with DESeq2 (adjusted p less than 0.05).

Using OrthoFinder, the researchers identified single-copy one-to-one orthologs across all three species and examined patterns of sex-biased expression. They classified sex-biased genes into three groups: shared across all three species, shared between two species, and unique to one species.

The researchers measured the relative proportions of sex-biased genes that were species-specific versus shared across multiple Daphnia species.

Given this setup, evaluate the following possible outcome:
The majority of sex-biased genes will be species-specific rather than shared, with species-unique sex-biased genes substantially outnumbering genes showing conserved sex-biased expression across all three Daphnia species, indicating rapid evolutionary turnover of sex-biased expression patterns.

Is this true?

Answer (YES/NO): YES